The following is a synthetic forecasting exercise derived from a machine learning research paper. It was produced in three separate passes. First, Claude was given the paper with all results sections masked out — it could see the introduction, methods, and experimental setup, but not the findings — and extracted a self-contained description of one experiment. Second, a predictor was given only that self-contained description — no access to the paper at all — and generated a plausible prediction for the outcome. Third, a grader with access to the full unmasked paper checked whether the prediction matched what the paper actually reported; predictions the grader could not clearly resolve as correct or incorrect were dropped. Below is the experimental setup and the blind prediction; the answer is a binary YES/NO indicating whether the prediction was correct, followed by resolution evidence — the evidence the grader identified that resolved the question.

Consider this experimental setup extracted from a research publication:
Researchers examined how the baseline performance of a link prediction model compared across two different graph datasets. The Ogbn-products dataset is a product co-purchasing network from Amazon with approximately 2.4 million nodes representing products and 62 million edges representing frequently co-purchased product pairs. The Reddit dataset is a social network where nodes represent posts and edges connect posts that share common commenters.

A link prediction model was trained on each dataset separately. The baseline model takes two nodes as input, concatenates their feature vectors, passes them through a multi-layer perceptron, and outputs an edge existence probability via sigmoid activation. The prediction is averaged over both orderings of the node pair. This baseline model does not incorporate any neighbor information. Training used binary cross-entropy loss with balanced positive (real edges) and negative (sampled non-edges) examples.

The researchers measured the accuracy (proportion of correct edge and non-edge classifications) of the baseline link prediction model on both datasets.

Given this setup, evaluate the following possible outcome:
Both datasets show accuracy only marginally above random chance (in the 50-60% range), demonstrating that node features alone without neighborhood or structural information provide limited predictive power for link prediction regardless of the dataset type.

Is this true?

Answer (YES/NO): NO